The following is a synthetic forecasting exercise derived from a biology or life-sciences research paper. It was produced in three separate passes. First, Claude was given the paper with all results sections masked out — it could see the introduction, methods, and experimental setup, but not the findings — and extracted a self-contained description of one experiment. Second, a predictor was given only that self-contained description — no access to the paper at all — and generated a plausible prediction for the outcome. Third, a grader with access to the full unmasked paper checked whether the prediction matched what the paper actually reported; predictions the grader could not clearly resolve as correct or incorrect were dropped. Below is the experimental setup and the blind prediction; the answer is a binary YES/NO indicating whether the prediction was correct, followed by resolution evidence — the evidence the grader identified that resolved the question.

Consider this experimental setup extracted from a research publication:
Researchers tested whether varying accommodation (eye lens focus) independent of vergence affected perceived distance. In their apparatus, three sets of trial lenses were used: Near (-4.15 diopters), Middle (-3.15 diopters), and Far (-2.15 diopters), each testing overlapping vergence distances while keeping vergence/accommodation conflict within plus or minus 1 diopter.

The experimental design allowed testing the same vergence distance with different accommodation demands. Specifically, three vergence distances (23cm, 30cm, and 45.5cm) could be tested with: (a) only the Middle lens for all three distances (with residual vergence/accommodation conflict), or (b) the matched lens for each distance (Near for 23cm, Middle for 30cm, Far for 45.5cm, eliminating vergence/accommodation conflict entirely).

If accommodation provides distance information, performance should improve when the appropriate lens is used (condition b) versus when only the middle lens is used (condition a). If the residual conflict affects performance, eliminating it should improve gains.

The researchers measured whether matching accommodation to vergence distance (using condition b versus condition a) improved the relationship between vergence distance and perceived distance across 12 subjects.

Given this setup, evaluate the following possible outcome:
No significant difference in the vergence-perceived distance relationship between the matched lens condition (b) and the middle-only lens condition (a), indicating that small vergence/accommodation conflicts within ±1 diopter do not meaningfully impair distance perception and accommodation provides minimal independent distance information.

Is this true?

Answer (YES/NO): YES